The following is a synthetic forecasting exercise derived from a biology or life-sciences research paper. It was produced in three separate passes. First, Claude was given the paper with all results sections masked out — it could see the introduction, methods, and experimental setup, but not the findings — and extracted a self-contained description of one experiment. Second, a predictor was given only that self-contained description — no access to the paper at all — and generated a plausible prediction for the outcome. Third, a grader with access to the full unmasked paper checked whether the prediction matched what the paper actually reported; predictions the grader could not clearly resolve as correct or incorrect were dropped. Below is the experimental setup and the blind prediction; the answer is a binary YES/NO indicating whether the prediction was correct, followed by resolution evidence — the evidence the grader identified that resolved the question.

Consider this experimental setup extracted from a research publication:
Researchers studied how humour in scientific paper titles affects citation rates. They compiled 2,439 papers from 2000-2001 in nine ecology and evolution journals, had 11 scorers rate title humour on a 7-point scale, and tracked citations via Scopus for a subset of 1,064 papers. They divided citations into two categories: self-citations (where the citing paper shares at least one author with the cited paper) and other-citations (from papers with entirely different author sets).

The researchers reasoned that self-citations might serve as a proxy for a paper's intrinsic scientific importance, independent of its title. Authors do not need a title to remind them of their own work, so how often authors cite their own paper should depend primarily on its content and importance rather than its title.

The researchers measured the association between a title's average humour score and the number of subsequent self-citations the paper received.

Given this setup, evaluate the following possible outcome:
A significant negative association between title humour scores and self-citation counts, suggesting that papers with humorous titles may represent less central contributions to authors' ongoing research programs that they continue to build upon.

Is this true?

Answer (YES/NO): YES